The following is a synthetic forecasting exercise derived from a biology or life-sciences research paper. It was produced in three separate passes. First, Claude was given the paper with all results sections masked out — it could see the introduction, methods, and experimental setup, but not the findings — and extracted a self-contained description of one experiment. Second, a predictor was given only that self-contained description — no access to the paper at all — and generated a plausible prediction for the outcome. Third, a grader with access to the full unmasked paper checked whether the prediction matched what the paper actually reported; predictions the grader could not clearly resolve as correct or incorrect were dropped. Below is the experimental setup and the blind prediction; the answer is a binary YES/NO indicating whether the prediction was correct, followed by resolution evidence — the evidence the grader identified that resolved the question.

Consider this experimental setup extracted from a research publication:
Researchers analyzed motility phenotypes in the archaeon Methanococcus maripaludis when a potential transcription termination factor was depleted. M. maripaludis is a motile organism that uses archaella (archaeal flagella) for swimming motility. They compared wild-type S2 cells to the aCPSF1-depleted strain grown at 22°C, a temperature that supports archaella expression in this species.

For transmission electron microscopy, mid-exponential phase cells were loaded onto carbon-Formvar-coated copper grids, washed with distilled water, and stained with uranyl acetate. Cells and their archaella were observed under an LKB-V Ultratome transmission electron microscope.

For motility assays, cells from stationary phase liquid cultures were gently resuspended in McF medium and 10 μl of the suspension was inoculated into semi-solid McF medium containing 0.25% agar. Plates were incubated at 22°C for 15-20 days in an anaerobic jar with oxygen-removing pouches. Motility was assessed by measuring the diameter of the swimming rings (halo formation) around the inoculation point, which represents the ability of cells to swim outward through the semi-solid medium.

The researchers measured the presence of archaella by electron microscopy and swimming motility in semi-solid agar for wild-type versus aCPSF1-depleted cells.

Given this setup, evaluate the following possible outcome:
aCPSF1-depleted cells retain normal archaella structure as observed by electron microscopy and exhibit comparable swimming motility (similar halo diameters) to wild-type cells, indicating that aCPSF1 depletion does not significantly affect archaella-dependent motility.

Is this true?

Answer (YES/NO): NO